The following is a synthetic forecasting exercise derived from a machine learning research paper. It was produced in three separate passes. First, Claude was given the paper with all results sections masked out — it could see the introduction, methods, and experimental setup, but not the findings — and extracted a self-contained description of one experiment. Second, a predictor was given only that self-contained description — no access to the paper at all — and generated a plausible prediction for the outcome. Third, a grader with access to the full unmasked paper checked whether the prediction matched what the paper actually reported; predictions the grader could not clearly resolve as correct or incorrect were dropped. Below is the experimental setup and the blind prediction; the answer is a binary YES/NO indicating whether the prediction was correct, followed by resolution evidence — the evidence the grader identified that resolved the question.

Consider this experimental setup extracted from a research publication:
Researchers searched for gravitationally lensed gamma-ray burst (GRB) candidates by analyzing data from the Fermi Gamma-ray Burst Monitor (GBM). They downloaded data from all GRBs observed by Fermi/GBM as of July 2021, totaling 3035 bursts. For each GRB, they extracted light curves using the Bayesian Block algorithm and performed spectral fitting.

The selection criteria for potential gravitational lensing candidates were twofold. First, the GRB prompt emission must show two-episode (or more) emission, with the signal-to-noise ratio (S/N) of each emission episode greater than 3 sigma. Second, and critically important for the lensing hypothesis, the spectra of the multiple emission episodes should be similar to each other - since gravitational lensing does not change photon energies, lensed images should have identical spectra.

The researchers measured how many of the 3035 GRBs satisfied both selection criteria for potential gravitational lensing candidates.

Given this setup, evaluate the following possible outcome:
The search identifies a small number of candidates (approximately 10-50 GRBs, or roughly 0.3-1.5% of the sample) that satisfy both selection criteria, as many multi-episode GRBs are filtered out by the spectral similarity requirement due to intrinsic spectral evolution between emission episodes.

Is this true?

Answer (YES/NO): NO